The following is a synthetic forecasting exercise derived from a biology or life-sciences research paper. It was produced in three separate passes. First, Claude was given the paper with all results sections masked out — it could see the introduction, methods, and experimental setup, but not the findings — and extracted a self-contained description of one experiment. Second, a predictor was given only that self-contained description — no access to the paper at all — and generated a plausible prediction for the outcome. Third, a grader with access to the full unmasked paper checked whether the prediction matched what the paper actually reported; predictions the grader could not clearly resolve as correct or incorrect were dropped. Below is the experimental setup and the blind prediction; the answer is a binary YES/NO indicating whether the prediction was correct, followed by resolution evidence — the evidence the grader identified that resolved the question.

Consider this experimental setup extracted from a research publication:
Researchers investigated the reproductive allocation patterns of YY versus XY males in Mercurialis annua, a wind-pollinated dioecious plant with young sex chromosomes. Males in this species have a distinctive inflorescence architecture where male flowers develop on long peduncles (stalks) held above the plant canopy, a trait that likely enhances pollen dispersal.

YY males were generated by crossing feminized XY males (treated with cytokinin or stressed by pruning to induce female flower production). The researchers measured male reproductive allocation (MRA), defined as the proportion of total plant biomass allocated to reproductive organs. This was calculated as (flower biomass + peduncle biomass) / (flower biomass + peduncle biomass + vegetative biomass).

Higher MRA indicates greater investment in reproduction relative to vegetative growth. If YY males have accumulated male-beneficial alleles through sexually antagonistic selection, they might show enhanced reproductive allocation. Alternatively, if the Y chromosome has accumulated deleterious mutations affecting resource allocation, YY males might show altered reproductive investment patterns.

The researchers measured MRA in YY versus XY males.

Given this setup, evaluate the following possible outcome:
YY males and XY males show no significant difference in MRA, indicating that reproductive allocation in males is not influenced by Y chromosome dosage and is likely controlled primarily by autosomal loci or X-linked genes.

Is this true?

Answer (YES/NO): NO